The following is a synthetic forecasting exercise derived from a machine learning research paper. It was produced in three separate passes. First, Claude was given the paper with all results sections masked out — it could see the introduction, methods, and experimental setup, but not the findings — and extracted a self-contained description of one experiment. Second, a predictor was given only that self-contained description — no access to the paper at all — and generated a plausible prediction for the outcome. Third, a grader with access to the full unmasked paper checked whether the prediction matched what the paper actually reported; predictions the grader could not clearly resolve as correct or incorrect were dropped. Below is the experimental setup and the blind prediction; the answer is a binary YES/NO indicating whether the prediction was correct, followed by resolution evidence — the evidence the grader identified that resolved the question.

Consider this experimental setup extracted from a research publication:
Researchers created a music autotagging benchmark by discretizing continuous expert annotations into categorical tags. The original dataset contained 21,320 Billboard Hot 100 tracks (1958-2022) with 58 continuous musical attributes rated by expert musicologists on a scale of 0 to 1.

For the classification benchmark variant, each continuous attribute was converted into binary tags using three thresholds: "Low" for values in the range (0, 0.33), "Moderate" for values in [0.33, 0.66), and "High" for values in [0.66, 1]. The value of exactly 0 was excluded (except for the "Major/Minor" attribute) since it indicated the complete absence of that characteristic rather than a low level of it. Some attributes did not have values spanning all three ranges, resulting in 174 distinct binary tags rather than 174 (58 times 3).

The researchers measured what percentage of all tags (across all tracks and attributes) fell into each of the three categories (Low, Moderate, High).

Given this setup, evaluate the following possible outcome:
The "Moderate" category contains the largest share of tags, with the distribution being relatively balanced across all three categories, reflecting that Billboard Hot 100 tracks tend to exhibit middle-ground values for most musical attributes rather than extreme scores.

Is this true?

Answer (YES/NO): NO